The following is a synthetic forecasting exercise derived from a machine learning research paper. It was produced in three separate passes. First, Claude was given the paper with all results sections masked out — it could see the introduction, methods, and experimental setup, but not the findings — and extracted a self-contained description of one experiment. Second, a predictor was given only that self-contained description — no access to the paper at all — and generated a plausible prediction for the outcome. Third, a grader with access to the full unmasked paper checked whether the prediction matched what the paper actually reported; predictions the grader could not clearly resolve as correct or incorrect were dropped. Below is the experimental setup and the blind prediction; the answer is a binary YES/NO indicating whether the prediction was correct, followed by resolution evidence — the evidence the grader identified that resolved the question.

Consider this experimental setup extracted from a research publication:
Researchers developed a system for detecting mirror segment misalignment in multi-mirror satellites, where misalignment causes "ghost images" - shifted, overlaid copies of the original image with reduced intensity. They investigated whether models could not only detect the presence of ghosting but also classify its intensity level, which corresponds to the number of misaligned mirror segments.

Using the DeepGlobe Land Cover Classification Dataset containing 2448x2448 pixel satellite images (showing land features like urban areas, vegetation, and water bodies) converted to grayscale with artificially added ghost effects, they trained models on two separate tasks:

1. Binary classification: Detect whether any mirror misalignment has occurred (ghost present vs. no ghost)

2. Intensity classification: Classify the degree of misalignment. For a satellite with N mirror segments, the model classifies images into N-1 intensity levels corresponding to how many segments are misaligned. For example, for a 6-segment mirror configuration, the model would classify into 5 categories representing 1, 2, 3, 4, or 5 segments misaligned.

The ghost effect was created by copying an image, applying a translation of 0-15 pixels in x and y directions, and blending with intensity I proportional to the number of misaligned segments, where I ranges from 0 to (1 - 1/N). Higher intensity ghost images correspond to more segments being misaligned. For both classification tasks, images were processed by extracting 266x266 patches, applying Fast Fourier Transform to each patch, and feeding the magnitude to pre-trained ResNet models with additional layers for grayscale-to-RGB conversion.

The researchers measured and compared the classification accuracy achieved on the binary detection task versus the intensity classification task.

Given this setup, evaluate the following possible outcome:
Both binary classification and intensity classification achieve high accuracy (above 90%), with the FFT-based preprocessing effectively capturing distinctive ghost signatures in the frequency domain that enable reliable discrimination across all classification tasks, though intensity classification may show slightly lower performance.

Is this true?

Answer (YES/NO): YES